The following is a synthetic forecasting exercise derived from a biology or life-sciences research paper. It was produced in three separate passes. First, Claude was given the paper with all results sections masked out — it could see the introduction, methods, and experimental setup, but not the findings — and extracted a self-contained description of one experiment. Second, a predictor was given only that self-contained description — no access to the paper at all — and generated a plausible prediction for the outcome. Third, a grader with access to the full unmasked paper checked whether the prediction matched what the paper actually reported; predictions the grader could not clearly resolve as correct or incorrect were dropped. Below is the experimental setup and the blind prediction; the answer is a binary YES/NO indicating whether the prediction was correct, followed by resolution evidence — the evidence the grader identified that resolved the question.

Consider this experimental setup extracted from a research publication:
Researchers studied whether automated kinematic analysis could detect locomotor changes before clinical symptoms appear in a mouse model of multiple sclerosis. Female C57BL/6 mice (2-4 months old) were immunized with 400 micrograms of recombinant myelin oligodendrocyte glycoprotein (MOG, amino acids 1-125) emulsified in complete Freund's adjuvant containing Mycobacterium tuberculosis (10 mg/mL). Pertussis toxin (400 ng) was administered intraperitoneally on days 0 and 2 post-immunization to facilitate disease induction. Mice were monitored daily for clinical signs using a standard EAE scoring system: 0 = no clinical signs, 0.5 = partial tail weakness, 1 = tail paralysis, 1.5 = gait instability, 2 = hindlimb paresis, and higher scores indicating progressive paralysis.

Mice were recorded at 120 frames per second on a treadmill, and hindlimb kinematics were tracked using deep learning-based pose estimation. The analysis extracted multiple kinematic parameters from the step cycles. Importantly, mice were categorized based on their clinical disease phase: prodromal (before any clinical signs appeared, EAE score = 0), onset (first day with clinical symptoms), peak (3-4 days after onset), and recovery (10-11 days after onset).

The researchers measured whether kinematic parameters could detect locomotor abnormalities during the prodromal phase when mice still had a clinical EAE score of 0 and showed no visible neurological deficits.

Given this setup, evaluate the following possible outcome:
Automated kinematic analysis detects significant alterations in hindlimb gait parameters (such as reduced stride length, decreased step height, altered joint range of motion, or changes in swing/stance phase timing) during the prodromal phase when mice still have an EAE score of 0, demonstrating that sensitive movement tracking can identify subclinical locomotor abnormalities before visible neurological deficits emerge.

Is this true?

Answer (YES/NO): YES